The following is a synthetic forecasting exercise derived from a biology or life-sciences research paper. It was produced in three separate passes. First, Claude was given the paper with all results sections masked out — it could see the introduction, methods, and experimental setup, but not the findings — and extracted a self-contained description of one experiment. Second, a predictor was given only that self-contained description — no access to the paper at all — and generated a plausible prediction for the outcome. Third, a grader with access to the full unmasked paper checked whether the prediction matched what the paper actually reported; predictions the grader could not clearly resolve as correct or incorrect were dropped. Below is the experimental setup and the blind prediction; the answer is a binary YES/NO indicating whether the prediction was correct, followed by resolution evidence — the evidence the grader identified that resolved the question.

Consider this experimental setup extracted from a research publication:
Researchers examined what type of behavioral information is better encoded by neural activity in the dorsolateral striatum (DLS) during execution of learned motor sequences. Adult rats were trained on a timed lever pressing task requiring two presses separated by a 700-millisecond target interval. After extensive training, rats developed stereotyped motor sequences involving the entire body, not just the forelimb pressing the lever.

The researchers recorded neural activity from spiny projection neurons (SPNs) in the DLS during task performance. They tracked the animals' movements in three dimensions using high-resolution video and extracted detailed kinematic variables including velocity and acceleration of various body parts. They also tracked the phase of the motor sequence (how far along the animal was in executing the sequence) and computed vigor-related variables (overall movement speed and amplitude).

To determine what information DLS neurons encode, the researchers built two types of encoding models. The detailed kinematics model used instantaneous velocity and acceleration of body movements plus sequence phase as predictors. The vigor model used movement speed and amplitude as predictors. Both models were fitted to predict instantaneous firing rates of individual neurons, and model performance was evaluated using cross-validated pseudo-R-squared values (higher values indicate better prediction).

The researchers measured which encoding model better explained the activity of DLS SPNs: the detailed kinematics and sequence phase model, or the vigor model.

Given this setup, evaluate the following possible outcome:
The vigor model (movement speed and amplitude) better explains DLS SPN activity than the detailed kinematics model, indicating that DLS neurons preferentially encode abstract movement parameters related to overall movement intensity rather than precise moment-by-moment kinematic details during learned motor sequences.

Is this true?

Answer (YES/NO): NO